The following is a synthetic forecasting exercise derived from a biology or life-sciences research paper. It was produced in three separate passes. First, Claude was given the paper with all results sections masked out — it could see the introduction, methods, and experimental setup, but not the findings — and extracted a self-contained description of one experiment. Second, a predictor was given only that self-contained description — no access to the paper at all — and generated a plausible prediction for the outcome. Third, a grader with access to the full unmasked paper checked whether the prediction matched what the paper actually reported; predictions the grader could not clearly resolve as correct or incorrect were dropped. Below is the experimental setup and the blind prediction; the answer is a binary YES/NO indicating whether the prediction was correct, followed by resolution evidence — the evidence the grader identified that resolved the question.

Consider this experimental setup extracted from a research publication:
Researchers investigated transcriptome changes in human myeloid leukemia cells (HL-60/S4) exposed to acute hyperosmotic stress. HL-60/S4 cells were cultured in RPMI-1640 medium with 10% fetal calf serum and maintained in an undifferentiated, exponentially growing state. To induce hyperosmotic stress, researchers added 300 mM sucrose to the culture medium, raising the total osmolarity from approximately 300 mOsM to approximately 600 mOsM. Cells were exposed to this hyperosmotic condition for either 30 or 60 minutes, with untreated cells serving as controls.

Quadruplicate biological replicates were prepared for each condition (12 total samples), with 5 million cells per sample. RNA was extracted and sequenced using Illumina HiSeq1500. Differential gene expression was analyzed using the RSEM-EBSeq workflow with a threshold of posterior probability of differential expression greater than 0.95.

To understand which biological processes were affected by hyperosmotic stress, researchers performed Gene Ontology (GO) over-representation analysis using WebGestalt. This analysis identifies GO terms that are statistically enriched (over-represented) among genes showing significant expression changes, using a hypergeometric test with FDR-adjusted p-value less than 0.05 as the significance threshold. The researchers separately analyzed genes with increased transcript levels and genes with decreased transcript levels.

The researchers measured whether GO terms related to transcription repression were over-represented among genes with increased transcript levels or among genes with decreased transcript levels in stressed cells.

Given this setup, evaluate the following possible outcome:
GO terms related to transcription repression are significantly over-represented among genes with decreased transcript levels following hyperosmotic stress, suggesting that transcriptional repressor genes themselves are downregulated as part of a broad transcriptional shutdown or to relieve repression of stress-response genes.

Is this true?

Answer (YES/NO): YES